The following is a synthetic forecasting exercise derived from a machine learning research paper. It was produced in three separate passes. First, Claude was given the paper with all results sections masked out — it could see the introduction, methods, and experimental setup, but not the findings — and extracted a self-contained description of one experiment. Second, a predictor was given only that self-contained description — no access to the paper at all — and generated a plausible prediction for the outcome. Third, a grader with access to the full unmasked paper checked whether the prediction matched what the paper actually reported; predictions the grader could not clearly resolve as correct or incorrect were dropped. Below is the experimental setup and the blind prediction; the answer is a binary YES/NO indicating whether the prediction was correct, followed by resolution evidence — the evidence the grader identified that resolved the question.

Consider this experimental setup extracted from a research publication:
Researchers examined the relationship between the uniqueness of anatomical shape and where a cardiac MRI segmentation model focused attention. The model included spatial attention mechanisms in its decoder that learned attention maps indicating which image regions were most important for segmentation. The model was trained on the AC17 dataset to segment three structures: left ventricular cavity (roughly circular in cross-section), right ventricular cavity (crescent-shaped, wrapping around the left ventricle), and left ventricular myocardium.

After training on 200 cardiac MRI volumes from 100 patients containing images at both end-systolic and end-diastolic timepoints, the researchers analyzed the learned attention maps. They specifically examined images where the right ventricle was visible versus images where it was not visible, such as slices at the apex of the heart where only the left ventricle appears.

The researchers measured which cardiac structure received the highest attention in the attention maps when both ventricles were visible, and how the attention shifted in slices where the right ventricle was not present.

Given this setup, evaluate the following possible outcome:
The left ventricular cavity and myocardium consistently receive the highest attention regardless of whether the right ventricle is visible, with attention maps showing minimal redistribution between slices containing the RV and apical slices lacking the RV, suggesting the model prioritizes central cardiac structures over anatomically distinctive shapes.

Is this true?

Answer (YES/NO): NO